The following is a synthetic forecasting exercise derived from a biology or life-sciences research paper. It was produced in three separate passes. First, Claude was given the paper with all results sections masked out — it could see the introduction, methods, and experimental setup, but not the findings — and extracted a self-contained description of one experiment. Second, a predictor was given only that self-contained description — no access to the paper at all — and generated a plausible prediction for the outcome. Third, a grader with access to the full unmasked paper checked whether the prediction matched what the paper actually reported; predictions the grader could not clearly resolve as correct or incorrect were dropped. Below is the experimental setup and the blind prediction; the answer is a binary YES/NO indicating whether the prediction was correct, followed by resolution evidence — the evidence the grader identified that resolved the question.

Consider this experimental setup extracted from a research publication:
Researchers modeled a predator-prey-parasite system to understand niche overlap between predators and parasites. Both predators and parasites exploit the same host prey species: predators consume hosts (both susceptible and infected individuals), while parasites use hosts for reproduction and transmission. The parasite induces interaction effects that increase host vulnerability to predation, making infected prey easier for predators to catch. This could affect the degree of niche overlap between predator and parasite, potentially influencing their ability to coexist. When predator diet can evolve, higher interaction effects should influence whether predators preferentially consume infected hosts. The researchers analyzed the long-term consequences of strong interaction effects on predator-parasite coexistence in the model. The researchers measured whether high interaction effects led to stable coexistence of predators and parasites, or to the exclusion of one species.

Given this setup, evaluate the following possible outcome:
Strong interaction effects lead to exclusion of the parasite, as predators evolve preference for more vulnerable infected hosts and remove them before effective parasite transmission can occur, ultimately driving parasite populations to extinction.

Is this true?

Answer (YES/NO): YES